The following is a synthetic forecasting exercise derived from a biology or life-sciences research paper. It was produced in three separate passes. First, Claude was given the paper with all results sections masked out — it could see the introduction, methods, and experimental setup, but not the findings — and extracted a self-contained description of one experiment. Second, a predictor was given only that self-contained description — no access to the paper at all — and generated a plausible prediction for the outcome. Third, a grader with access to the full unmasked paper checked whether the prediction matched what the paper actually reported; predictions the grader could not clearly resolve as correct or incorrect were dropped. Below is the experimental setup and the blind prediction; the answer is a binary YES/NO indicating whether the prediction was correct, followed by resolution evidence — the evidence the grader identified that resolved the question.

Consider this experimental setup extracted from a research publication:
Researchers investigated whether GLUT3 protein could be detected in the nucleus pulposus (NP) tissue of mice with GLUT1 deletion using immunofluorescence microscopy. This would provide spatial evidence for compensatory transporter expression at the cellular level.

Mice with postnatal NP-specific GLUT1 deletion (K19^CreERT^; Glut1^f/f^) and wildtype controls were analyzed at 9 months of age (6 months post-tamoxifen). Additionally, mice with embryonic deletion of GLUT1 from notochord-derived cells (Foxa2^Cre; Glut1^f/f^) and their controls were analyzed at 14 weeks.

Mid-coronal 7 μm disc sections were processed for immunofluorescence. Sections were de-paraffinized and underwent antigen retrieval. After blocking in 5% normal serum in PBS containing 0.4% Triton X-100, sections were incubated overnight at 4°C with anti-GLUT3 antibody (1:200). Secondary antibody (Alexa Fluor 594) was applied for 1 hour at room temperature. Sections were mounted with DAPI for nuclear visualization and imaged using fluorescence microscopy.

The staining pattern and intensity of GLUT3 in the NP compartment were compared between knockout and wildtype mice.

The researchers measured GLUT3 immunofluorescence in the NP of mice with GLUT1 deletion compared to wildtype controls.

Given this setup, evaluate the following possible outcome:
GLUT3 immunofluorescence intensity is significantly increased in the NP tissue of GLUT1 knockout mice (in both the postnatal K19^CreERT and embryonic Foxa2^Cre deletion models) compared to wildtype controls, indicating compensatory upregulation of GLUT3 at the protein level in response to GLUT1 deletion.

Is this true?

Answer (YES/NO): NO